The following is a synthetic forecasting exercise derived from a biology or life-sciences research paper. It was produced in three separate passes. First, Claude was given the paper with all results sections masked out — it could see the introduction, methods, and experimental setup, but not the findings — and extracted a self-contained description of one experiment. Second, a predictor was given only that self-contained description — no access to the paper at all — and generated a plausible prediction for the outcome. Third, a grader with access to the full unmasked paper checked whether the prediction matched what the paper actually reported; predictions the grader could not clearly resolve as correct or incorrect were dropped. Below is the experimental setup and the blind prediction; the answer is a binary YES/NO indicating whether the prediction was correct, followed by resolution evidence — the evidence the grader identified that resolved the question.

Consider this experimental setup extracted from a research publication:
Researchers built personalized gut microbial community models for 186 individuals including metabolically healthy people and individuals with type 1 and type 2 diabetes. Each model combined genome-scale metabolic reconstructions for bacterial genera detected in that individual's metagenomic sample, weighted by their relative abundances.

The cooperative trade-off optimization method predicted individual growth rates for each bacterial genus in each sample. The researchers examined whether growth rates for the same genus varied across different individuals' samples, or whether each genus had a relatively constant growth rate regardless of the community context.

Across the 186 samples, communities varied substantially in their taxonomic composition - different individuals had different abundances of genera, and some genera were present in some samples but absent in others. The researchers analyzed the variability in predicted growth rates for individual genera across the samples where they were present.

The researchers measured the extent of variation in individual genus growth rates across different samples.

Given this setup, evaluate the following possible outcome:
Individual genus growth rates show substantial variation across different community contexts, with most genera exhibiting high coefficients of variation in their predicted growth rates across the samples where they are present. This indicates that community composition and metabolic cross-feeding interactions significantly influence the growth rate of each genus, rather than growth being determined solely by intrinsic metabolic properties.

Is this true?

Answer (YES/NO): YES